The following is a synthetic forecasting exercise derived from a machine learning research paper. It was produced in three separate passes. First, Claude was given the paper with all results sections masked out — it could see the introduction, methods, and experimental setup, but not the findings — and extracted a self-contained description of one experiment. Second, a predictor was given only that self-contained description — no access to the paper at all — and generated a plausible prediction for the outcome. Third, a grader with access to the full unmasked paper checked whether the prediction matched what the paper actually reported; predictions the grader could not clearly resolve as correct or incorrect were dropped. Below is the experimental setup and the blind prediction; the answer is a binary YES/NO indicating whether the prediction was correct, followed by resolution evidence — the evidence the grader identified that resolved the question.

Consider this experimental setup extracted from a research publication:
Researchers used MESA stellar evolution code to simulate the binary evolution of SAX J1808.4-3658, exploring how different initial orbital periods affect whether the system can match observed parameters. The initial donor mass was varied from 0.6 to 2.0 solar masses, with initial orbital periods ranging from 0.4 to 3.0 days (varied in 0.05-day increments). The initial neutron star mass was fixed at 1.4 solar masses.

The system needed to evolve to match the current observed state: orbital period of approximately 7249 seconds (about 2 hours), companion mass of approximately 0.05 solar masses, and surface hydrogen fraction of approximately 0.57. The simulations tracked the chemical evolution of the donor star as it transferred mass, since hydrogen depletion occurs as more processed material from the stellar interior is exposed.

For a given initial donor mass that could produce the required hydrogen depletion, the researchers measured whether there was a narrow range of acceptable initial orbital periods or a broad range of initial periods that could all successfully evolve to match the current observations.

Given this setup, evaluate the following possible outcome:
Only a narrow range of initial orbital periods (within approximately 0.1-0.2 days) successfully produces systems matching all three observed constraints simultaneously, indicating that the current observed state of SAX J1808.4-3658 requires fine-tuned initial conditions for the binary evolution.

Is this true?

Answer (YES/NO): NO